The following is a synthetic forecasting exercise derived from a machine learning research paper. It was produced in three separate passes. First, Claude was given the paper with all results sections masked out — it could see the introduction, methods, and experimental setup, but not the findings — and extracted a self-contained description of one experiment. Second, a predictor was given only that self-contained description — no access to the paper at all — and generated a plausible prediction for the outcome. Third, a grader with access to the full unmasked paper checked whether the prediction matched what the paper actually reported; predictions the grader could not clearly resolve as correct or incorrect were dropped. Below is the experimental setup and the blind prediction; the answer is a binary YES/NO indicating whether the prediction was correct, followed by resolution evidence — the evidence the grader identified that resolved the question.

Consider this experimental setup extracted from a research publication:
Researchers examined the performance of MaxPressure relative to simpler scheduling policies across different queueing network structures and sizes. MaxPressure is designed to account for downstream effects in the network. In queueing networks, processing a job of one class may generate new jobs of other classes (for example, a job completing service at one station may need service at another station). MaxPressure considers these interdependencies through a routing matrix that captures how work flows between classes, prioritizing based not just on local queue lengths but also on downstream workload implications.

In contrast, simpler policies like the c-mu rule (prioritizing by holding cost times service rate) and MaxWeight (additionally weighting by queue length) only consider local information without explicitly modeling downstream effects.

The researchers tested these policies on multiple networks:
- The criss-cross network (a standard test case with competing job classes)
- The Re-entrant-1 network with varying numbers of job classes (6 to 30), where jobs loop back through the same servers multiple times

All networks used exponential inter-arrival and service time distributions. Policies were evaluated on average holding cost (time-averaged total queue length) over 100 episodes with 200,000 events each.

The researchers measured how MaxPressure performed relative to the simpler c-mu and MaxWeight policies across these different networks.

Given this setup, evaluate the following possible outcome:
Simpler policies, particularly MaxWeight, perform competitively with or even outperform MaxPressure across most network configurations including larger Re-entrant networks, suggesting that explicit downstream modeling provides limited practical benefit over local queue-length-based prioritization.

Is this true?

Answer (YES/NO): YES